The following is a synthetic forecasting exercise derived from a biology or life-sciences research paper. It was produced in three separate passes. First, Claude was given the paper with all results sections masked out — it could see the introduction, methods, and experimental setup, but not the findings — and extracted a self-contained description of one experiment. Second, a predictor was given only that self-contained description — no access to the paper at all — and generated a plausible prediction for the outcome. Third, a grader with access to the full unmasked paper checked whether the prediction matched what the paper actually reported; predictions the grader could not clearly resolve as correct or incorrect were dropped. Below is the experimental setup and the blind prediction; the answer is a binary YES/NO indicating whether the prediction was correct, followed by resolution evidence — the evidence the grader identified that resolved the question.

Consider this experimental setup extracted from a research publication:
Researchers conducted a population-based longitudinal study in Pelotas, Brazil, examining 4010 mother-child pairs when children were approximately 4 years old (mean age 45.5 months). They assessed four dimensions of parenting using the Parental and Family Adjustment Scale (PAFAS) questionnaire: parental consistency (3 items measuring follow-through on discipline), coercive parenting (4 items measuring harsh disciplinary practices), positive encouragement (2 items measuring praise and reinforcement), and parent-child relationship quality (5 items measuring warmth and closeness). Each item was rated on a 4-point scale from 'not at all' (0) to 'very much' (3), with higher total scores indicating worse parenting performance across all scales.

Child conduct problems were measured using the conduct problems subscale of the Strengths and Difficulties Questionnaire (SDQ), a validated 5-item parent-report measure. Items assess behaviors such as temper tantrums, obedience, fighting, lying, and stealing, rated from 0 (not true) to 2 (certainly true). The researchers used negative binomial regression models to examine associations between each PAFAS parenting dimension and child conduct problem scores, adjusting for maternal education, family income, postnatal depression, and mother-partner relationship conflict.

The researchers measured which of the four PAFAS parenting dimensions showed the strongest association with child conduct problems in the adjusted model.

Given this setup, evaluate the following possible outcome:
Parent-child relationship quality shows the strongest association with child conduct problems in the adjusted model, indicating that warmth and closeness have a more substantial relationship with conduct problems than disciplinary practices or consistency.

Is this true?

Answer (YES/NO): NO